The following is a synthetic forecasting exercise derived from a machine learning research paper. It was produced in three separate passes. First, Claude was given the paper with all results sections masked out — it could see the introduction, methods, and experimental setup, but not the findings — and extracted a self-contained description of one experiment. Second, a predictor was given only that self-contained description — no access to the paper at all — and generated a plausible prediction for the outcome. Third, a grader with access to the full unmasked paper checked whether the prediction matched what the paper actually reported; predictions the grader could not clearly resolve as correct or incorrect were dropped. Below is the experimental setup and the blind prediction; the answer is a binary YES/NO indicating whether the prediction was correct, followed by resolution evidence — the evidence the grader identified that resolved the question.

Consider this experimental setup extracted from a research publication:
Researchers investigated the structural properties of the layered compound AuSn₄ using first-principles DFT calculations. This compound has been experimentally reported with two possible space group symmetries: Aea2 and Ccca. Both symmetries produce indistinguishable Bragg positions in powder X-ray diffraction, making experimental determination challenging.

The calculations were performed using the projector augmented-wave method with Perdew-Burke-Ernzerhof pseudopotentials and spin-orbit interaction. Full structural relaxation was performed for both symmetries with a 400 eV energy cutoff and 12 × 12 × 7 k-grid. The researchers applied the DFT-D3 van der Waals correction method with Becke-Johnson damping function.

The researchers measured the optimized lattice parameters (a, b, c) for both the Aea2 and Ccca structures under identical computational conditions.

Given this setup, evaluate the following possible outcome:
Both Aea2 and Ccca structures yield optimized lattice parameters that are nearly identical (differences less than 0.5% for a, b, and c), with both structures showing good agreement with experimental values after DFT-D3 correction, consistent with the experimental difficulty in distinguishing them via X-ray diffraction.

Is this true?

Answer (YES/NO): YES